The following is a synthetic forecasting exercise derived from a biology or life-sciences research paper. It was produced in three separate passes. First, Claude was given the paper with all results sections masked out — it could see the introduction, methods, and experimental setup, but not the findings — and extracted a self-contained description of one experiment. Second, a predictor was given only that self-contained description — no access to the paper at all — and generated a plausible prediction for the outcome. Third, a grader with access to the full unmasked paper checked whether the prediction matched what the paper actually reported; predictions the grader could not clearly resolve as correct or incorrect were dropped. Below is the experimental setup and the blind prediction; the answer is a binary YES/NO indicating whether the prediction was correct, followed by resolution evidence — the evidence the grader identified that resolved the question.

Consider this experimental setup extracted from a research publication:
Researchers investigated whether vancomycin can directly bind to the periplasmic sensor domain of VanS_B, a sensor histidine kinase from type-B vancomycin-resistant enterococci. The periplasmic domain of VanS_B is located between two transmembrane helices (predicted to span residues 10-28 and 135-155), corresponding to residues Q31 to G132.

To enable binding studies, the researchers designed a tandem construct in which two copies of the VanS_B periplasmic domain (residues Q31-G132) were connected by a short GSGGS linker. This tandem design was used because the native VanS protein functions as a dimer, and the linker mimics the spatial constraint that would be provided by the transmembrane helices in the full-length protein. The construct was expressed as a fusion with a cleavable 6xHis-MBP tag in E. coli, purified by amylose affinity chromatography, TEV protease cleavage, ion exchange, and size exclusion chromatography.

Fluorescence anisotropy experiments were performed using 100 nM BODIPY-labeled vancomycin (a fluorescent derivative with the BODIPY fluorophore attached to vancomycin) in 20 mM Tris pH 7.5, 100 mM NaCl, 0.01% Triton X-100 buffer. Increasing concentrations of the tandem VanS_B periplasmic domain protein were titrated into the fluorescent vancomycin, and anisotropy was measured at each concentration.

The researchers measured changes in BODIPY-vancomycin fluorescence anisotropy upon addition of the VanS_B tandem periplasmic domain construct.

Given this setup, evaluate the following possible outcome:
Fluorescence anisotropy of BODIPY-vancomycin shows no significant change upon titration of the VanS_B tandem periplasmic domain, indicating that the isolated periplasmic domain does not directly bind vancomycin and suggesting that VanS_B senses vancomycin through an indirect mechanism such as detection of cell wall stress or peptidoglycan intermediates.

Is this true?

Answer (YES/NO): NO